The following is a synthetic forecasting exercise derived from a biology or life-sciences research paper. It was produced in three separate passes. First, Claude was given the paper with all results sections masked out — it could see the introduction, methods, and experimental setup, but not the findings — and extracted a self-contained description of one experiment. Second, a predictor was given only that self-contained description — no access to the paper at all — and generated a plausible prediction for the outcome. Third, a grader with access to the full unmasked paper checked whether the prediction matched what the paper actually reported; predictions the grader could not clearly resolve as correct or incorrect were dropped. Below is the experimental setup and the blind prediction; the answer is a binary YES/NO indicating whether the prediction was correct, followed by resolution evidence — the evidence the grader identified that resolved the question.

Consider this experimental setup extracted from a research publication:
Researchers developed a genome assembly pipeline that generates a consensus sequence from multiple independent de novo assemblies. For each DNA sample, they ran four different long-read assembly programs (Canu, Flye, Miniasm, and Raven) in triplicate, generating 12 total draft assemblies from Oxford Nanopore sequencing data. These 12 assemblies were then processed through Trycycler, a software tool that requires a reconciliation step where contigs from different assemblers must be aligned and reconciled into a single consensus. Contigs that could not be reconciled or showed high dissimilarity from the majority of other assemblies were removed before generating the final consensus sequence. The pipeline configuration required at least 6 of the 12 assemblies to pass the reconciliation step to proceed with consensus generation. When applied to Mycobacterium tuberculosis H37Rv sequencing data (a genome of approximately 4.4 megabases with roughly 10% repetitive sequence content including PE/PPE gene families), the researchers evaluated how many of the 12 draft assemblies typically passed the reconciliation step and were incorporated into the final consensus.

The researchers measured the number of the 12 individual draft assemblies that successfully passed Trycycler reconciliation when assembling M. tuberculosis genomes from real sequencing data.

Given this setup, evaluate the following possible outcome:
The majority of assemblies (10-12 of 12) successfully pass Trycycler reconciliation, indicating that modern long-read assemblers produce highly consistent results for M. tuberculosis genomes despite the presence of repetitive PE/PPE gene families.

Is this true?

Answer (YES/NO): NO